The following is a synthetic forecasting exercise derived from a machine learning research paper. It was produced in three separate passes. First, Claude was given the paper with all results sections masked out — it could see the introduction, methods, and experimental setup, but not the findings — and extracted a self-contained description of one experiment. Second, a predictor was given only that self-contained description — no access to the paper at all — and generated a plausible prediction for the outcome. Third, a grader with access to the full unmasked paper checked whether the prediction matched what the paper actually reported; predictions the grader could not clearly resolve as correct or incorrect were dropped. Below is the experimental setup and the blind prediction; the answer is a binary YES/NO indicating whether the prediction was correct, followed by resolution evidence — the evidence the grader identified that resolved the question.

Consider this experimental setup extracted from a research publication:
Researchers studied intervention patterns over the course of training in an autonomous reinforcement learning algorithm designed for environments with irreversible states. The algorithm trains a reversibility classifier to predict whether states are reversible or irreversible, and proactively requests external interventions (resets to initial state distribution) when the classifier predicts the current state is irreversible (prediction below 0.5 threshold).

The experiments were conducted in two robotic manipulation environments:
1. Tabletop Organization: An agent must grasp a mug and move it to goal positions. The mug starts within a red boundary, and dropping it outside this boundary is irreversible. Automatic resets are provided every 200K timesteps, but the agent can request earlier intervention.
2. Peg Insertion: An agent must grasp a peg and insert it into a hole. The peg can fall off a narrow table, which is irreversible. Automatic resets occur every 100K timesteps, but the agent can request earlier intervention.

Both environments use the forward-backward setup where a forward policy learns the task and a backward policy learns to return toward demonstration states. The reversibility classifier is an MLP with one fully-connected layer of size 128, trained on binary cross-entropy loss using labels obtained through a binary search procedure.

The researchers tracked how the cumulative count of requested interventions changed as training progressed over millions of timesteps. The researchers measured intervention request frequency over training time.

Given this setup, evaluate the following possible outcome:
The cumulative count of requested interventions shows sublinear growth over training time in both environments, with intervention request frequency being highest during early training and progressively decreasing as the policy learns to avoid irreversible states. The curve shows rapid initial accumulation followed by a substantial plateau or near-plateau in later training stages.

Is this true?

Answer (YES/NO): YES